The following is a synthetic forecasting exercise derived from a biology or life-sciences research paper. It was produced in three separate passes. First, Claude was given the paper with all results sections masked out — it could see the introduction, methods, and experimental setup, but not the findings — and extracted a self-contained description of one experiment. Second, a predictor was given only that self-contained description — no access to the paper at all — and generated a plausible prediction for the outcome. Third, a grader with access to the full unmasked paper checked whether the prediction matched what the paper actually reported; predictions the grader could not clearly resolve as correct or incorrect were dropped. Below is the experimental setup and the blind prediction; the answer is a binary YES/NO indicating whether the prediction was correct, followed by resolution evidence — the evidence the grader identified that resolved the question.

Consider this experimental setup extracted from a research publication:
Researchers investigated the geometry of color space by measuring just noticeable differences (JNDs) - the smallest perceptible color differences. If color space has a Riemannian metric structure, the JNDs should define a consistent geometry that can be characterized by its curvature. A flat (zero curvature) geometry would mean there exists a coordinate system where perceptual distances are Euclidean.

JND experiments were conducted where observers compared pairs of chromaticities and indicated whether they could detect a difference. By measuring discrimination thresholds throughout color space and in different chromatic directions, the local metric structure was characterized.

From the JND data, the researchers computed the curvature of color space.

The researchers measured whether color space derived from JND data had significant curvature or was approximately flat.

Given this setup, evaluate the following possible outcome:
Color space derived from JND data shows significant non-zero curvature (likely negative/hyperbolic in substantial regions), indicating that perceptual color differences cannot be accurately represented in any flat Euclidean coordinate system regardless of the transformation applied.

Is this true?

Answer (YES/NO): NO